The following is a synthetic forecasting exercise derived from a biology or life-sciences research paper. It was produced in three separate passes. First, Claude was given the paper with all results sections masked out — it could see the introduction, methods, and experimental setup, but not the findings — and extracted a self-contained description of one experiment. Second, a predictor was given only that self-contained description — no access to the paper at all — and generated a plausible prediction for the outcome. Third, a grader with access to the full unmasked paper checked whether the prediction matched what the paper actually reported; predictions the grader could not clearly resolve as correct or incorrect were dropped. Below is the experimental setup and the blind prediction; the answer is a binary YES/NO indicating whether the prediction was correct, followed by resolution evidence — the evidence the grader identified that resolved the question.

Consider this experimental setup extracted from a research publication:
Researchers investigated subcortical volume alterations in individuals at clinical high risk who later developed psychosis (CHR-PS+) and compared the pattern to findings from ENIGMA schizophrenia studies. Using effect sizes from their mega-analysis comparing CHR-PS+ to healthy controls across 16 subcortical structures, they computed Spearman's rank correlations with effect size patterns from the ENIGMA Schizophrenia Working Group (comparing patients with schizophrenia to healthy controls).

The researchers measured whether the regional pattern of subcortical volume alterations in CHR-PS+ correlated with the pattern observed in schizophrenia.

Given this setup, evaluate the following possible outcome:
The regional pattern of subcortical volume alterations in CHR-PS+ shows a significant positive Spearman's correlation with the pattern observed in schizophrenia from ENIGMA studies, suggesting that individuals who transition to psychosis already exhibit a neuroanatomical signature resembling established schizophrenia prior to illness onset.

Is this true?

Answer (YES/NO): YES